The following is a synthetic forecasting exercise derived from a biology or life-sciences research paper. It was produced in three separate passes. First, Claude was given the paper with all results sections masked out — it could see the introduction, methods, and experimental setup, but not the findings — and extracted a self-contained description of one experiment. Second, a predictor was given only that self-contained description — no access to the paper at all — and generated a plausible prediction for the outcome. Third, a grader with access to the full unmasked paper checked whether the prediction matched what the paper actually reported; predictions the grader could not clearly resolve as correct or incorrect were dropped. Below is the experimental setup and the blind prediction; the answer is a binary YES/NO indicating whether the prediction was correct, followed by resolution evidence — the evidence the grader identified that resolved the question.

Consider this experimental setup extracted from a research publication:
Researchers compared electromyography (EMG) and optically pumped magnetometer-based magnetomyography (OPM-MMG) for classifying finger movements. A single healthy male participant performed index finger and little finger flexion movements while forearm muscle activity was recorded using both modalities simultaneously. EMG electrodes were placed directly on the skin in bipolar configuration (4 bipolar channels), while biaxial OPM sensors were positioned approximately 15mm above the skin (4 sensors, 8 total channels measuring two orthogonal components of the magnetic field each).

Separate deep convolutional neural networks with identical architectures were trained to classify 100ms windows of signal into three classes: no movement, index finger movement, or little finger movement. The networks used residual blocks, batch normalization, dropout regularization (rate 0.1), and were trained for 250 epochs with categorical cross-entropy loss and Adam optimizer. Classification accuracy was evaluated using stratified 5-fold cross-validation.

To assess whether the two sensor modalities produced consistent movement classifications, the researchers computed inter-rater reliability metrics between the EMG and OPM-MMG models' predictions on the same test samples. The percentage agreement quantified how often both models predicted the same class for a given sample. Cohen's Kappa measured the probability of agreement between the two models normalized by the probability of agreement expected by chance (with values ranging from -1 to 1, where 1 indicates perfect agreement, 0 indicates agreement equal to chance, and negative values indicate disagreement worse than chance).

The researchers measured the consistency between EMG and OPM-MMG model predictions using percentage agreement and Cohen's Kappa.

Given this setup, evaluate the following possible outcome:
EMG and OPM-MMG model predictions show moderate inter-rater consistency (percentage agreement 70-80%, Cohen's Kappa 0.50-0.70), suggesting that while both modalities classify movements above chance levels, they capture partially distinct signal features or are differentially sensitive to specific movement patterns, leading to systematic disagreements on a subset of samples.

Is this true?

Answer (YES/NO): NO